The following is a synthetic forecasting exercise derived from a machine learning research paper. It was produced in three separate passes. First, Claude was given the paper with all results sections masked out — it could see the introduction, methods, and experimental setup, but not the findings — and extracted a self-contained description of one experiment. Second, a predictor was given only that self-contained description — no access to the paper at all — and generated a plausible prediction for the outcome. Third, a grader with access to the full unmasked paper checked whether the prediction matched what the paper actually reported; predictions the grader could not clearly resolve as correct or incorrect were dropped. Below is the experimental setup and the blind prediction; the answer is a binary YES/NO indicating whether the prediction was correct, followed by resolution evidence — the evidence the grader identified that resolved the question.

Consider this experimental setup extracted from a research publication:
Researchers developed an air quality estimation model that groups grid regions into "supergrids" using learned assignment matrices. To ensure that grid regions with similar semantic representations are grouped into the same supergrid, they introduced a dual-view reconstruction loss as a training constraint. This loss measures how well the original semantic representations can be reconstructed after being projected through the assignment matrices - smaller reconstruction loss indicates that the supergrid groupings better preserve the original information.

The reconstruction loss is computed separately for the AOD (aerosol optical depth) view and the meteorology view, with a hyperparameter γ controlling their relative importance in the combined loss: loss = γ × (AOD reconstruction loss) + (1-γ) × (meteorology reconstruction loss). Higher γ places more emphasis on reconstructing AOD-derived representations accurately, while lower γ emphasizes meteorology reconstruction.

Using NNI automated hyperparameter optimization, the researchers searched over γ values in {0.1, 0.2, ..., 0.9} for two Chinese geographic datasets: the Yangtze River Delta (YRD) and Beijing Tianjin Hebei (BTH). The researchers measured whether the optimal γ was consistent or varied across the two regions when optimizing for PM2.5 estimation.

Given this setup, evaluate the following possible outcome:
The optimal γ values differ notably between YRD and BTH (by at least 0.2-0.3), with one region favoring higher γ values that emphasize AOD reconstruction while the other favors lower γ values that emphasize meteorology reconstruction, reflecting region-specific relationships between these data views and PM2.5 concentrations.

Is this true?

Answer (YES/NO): YES